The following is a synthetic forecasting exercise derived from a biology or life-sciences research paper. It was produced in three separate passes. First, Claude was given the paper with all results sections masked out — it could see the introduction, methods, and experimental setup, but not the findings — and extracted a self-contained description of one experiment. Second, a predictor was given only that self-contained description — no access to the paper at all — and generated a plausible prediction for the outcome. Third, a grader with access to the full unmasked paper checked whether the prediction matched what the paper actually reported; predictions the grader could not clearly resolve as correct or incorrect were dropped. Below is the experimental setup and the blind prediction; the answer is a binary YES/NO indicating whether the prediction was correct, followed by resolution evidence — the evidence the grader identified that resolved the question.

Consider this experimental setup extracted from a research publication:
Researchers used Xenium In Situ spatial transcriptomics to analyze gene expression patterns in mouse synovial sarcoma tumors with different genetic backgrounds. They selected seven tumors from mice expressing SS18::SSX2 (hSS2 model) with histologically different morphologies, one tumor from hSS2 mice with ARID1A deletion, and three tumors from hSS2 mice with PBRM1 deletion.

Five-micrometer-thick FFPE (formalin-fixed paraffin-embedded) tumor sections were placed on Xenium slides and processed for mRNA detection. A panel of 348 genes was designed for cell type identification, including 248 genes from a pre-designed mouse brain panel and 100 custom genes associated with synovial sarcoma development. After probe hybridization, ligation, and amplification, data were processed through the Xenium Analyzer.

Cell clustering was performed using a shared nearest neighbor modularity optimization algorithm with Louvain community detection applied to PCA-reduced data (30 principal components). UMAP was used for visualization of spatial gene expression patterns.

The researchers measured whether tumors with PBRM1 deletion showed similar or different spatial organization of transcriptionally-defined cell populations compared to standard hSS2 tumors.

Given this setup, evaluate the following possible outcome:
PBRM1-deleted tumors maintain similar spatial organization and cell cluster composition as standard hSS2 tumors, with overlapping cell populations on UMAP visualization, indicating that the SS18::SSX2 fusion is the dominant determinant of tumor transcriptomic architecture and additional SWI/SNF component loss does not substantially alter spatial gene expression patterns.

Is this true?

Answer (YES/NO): NO